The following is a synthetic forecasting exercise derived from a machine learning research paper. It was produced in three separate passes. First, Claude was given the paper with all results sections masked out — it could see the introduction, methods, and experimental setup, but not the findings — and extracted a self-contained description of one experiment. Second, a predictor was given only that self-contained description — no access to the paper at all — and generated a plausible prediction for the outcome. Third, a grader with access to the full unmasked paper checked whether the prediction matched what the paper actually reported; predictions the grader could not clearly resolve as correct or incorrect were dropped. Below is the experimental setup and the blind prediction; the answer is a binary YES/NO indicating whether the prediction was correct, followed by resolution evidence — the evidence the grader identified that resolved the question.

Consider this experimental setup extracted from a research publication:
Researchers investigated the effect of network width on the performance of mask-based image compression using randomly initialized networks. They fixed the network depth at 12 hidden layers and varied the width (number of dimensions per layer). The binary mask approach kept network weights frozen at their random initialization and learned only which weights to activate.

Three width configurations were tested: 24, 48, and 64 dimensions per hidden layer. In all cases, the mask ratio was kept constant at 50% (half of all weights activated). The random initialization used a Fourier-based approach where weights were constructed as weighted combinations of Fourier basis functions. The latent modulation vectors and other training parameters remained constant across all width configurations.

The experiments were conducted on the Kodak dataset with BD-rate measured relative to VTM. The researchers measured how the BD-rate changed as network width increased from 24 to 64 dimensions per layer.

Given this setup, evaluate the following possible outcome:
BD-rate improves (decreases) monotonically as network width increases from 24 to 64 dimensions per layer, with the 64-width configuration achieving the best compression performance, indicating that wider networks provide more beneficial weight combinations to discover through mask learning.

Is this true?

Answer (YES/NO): YES